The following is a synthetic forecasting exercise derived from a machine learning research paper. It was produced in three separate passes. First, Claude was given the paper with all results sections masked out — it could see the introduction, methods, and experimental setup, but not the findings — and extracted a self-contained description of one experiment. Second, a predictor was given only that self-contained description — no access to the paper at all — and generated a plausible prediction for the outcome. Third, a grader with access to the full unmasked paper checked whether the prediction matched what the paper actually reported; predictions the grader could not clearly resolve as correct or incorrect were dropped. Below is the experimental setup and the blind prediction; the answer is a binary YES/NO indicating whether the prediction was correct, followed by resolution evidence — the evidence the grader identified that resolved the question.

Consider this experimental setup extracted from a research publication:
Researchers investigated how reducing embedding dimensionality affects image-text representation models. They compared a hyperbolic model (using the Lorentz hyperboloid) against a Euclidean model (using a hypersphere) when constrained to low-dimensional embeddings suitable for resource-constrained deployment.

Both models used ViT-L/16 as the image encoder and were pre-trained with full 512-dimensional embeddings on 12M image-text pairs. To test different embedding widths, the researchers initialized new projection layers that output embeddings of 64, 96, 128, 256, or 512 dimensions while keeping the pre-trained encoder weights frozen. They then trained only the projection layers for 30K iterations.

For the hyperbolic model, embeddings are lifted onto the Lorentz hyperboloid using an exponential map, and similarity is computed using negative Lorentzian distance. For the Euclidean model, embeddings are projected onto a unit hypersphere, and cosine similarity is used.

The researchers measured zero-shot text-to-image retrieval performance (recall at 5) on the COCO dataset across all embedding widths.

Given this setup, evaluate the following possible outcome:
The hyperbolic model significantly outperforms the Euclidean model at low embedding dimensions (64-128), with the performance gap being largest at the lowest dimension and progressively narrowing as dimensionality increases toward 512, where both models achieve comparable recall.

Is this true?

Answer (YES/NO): NO